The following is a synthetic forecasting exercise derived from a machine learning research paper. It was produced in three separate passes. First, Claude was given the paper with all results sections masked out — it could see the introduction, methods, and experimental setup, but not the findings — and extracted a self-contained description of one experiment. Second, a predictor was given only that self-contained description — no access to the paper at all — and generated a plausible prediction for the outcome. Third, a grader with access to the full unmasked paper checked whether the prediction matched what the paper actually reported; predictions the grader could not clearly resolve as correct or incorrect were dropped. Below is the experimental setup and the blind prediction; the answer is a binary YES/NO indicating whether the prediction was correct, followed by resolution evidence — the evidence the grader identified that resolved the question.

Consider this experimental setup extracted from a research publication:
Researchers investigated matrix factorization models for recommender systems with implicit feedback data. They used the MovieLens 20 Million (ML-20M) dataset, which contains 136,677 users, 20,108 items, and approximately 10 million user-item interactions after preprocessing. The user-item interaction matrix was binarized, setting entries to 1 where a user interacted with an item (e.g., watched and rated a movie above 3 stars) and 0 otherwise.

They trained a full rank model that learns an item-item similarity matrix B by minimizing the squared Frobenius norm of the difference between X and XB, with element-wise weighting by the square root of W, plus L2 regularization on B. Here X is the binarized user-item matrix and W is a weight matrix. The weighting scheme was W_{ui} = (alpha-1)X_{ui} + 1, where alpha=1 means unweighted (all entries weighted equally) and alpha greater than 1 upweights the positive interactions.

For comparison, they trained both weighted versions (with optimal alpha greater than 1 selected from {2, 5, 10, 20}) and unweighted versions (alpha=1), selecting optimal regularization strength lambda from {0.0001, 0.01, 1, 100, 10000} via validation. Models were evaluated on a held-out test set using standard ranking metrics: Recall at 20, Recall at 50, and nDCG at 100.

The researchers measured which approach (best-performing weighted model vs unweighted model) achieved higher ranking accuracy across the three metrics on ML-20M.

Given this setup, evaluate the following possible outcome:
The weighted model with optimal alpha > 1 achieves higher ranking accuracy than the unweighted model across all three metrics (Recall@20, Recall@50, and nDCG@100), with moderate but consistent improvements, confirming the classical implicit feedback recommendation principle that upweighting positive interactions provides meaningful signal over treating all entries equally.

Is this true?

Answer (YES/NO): NO